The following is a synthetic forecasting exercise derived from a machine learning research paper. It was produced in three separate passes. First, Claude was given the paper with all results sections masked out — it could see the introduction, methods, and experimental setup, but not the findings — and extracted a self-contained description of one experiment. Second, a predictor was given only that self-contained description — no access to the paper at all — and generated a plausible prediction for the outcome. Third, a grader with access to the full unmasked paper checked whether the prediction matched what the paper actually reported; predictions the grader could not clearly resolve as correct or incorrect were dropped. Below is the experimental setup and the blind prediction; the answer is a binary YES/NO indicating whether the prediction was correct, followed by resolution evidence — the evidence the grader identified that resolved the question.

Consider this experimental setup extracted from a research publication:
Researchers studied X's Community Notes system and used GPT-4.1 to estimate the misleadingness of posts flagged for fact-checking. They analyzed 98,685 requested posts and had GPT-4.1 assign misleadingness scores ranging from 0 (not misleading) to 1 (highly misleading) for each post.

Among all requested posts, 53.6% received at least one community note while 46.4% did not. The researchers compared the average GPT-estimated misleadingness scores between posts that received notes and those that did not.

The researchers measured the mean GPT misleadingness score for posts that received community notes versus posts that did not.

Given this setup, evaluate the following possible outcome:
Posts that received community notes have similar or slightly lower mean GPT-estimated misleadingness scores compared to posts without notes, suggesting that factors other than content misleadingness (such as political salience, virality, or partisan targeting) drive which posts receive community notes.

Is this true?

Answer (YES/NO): NO